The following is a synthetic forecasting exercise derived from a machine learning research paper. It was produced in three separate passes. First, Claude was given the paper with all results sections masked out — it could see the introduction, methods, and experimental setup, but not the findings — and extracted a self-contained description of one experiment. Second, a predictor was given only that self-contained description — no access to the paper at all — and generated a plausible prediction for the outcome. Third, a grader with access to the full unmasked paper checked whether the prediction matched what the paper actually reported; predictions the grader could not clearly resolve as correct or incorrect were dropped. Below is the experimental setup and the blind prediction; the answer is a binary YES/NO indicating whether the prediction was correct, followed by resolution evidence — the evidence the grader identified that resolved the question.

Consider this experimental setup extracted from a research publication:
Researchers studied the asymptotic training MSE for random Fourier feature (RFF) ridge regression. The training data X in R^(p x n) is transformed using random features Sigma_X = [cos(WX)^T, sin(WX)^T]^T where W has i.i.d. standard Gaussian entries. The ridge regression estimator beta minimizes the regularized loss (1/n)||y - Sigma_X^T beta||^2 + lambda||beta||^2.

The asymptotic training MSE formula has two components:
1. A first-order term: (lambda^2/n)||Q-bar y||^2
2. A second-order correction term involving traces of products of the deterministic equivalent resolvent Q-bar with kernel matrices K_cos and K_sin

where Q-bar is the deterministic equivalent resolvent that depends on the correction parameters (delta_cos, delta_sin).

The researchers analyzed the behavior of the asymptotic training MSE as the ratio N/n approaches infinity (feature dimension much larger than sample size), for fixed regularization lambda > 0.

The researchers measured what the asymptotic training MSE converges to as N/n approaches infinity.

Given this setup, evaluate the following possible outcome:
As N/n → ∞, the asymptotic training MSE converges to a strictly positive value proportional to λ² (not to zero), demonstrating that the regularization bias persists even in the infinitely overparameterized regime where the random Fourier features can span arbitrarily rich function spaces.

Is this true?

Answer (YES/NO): NO